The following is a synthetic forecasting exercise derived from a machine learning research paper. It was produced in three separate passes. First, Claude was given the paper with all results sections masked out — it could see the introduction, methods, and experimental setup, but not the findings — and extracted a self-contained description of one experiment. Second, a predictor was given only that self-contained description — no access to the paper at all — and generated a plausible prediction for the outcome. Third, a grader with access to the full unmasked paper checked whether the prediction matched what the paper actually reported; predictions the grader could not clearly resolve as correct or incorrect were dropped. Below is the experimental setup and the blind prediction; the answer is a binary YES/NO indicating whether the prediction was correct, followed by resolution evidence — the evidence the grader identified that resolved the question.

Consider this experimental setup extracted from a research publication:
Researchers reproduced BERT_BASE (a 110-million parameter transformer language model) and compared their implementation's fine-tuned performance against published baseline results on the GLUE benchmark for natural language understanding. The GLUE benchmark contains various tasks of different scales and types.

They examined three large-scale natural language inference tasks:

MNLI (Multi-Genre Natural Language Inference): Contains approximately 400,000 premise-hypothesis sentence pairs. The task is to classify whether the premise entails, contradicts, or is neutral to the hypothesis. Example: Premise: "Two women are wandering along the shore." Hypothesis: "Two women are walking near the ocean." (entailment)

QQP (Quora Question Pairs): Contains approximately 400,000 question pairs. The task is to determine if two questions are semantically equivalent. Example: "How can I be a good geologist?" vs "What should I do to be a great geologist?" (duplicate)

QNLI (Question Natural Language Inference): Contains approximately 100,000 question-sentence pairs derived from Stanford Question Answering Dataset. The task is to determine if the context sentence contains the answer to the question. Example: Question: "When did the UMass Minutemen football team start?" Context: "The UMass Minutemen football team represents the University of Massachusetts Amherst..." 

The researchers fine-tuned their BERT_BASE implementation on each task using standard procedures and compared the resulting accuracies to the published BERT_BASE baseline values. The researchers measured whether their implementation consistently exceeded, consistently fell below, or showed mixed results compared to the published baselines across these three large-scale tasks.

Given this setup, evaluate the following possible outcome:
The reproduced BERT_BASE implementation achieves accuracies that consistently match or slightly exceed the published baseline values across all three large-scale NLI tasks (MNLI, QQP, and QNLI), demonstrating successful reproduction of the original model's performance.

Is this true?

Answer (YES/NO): NO